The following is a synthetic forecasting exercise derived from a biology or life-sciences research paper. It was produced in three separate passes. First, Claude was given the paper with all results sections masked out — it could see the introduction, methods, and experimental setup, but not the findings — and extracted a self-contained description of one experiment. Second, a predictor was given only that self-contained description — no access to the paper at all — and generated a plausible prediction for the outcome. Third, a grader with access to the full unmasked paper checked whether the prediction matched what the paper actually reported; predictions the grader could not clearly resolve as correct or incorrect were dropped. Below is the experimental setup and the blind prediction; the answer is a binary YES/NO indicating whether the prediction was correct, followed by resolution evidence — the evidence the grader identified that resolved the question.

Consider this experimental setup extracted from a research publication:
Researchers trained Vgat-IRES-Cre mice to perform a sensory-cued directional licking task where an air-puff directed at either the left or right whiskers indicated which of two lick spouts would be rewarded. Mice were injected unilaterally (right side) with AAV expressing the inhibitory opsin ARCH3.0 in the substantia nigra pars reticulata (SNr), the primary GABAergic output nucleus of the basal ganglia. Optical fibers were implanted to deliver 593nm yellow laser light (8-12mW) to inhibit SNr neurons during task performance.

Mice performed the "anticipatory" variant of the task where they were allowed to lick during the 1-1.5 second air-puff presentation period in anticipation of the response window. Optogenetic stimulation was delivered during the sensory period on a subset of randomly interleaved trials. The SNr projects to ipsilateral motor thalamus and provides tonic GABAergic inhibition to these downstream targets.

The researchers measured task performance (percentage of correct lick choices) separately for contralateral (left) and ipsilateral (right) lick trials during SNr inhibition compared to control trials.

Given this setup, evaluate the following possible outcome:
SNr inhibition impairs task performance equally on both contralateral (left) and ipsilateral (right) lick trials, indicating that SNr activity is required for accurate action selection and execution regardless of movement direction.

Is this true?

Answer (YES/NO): NO